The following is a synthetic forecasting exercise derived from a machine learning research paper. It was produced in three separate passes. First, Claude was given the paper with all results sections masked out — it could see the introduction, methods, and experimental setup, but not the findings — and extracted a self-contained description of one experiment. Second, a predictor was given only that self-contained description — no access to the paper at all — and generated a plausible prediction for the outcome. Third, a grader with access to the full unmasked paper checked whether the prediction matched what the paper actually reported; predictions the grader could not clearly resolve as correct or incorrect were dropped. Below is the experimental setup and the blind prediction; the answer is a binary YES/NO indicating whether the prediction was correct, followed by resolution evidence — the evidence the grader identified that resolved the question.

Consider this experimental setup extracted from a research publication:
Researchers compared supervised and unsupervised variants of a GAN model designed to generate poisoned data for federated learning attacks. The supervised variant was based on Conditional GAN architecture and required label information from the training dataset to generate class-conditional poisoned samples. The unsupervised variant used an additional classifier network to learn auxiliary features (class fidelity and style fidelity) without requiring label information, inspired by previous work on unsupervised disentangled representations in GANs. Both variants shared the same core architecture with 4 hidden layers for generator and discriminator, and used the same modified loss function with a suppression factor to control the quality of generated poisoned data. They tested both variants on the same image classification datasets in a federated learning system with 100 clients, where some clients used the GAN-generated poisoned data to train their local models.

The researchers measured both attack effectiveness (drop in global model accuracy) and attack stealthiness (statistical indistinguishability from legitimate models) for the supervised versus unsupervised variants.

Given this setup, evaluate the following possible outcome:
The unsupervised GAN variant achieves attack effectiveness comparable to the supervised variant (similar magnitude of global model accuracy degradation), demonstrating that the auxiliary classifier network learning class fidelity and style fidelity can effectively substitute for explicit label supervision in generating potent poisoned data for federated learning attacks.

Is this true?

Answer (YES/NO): YES